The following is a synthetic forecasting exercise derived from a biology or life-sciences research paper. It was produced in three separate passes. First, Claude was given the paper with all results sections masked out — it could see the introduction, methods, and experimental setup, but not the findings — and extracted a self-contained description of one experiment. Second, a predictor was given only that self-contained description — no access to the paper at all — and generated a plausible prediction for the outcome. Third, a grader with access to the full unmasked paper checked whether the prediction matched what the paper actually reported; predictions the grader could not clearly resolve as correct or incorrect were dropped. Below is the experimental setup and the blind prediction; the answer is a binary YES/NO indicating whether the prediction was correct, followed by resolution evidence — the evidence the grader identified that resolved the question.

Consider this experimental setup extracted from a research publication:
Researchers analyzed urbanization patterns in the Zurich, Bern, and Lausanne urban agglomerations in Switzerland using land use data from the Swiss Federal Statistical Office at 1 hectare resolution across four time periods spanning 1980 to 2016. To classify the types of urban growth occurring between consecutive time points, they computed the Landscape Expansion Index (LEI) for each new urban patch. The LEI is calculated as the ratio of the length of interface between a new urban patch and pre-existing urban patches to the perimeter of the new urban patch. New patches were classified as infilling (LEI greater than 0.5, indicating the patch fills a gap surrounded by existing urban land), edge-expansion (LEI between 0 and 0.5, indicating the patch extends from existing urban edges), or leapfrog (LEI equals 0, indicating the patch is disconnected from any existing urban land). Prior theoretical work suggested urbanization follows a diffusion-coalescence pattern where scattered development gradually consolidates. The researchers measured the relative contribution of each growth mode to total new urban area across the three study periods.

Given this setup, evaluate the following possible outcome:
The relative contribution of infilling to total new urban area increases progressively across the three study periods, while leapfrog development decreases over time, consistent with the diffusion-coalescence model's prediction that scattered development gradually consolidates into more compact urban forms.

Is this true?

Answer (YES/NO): NO